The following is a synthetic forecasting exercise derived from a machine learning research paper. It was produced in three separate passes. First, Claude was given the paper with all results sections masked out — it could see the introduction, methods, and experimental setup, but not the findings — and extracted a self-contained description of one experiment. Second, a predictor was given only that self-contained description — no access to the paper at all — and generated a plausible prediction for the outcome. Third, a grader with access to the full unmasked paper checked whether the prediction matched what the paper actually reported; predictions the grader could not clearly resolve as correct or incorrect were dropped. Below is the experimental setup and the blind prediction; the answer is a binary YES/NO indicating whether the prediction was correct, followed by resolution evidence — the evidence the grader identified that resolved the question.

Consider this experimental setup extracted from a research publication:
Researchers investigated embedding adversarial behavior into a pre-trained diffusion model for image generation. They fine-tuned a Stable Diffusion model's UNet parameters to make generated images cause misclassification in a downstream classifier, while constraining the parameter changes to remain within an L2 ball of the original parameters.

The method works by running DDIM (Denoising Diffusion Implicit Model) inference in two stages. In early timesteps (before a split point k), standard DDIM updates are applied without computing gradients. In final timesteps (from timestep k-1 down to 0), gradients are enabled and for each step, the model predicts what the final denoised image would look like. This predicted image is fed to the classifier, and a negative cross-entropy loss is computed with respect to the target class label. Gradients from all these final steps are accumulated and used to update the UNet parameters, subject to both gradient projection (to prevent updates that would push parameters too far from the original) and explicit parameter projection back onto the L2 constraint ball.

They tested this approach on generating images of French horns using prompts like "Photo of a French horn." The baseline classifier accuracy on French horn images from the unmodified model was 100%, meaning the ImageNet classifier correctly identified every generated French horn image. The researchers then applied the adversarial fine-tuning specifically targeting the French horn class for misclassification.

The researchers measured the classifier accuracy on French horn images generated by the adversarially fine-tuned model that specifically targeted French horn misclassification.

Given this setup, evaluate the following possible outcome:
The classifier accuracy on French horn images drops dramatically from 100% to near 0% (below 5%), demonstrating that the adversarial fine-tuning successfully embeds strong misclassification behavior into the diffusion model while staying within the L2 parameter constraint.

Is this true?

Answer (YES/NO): NO